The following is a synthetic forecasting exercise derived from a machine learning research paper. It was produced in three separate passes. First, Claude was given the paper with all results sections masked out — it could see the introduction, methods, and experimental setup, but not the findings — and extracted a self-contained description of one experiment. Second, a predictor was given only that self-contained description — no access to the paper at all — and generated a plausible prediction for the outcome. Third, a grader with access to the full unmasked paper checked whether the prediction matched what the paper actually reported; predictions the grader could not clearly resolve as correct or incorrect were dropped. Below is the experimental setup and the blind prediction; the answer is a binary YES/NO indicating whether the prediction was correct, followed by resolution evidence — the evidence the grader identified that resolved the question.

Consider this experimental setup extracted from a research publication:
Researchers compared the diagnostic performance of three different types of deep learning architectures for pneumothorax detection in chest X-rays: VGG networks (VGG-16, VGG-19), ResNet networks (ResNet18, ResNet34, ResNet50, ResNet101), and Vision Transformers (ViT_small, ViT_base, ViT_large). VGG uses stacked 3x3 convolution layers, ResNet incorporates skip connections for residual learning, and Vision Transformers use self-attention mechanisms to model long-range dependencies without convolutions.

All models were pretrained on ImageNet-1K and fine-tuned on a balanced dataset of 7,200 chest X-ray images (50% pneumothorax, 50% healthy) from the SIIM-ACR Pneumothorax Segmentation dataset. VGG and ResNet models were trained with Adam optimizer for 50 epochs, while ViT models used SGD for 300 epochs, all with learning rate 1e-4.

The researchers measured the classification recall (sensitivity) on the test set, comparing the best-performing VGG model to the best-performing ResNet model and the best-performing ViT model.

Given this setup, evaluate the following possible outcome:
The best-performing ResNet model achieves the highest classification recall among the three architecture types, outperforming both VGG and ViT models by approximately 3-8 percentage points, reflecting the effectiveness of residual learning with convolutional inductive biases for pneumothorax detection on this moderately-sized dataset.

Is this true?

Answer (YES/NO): NO